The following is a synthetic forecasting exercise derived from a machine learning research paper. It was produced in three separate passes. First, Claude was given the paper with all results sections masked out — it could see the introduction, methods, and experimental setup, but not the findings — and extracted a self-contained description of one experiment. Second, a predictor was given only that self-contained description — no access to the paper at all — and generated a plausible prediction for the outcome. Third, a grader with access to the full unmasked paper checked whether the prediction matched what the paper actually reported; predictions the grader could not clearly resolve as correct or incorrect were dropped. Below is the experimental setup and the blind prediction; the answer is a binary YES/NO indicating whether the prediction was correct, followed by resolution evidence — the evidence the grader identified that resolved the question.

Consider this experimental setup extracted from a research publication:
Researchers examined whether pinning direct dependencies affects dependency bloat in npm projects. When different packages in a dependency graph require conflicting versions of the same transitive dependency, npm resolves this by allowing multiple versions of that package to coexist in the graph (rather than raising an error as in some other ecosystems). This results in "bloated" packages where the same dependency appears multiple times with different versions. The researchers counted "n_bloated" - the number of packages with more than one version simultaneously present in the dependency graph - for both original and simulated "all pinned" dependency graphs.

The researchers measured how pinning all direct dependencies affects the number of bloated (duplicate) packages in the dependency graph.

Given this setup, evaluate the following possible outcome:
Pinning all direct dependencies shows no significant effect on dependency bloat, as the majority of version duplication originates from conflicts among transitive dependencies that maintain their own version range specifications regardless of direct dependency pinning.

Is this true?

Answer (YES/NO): NO